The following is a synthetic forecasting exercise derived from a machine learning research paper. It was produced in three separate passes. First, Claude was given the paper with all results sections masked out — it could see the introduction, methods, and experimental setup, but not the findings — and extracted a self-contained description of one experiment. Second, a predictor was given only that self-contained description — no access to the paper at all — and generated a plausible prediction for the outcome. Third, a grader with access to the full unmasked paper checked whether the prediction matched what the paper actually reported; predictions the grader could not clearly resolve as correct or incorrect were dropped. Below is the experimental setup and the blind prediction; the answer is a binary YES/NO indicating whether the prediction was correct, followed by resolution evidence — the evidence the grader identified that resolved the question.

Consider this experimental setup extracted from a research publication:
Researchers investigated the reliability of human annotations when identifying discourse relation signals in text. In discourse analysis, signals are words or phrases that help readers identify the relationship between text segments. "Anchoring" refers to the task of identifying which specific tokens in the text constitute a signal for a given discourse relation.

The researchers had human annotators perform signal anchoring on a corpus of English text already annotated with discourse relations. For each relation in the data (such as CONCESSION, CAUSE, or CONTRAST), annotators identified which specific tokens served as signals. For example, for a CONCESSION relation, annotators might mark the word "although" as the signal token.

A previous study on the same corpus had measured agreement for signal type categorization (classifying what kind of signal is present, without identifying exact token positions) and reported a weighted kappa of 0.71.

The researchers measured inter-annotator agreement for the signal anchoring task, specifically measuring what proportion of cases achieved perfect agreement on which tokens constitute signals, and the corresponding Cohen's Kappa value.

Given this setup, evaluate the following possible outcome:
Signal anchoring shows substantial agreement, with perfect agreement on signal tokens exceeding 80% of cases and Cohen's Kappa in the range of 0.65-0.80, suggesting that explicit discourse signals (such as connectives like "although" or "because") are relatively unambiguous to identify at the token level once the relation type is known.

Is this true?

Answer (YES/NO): YES